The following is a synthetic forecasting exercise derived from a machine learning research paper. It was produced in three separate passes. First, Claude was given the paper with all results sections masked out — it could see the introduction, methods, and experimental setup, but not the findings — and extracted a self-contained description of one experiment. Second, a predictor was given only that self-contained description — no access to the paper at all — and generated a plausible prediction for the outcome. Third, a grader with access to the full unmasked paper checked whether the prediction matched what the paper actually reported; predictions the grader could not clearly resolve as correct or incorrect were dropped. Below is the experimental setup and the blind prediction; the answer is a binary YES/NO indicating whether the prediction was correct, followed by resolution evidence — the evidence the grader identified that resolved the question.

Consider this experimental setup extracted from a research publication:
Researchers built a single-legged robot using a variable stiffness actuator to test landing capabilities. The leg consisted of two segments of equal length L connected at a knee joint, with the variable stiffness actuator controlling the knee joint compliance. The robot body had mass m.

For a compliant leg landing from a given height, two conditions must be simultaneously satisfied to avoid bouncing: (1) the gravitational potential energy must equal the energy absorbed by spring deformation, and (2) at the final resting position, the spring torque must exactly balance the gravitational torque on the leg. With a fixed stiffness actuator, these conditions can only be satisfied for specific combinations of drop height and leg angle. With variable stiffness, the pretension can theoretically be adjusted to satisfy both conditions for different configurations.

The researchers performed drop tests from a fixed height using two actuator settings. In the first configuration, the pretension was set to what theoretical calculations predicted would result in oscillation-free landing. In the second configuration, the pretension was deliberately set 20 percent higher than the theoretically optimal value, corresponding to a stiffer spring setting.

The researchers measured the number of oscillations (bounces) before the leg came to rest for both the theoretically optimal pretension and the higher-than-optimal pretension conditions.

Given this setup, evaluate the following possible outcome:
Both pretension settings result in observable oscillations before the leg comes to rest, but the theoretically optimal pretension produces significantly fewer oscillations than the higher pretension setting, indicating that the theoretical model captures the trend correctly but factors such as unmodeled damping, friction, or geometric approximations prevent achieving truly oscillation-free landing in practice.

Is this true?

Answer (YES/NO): NO